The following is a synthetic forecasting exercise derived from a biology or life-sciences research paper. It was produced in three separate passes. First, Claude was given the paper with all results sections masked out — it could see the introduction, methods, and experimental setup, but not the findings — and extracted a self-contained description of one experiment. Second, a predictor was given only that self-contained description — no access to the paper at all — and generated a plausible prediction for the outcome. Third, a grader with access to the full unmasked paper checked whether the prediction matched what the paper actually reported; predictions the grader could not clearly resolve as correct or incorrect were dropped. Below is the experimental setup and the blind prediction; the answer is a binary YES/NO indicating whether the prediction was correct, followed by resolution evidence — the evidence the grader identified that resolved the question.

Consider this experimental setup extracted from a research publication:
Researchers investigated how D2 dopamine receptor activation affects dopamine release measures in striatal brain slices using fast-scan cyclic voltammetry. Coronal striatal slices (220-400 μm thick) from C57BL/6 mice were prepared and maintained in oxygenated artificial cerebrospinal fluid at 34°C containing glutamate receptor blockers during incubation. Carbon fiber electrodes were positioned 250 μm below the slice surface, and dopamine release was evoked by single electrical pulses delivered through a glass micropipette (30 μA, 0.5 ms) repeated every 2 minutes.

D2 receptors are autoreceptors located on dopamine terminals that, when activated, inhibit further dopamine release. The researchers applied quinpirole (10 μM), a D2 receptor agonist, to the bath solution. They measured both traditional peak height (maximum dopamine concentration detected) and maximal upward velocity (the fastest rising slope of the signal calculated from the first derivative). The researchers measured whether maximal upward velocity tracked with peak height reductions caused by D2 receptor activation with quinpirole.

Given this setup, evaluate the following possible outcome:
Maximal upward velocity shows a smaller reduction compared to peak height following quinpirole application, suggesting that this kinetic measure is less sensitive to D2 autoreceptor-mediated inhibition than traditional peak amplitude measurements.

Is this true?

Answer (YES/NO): NO